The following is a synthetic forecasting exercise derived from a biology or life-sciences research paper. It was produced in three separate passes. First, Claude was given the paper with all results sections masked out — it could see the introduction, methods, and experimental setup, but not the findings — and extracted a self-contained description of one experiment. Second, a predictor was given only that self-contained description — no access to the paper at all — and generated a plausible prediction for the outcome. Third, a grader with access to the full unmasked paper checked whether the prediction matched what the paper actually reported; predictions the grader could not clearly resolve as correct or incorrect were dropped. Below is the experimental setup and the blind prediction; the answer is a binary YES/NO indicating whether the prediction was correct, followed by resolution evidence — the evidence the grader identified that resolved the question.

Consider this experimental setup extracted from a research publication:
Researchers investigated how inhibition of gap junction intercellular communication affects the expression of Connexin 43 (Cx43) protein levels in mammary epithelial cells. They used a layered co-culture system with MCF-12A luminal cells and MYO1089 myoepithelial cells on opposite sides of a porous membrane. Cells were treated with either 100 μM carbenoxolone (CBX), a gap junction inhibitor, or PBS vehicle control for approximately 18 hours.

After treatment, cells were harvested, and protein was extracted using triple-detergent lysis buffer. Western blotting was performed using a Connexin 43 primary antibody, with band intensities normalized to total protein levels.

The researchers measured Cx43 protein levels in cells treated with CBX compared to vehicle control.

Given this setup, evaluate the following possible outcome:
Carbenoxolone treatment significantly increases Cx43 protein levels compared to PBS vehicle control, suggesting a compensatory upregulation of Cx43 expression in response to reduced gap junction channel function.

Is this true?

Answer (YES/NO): NO